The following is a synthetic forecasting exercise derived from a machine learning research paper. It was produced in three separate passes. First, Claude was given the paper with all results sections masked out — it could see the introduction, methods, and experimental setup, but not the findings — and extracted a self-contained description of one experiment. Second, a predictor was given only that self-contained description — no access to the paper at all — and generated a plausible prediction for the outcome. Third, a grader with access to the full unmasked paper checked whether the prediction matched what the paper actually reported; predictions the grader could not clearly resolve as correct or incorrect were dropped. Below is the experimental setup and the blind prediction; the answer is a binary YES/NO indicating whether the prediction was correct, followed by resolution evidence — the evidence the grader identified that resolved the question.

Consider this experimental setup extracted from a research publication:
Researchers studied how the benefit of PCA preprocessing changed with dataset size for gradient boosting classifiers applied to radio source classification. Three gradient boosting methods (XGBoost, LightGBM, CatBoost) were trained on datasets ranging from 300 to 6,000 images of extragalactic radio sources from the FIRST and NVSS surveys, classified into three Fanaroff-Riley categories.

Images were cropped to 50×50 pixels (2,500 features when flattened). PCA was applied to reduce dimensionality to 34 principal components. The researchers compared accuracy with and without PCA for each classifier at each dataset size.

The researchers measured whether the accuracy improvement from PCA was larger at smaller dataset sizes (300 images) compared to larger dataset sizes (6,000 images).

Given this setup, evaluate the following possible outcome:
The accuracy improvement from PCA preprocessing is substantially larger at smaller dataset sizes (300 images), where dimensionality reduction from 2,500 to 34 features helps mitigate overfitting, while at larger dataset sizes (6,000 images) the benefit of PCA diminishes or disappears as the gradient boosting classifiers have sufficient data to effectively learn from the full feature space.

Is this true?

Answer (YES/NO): YES